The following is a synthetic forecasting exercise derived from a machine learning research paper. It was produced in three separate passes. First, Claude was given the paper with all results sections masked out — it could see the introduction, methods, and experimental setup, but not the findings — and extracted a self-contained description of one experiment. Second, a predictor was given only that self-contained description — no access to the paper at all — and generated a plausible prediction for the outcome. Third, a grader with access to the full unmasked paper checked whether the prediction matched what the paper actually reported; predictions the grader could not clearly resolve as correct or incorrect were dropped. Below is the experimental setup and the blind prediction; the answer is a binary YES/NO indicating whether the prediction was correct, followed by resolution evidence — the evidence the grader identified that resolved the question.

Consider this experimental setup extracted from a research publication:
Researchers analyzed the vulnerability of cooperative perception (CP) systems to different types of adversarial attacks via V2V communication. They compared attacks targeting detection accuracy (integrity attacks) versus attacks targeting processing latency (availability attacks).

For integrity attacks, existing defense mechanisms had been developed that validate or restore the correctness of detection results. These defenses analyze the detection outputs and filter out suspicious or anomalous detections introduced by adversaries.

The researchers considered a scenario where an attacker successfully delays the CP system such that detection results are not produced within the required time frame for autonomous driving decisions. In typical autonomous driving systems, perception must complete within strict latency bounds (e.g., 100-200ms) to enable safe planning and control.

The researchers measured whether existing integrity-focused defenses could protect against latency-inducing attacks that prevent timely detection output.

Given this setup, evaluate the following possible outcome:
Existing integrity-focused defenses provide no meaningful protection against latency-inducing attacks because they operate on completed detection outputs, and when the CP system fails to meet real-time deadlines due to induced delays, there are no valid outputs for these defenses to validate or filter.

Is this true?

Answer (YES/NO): YES